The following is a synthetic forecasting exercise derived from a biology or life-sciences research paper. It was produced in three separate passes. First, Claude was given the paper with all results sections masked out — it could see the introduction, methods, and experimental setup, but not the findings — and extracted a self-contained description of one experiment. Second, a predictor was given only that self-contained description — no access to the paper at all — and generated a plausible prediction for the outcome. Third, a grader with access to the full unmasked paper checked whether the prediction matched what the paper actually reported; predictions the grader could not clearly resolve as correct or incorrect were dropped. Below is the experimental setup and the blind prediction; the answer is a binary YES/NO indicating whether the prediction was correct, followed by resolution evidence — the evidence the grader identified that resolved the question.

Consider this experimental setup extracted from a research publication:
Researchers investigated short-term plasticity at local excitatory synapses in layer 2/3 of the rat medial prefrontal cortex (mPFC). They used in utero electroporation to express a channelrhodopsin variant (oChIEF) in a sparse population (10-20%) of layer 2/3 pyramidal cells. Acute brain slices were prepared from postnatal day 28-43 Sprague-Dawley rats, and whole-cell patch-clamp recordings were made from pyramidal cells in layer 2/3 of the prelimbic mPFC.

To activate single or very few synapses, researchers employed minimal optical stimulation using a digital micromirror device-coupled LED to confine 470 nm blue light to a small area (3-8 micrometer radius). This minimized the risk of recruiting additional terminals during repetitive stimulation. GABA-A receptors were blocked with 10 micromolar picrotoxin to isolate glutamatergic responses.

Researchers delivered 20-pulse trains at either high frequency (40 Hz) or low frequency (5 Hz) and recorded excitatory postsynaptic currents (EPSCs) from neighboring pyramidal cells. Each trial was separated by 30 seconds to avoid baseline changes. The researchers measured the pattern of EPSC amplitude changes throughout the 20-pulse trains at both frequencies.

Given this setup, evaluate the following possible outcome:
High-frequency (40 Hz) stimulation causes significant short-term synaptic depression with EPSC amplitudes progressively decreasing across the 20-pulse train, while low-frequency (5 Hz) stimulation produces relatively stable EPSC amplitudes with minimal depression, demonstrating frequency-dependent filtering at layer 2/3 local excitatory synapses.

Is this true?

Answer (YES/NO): NO